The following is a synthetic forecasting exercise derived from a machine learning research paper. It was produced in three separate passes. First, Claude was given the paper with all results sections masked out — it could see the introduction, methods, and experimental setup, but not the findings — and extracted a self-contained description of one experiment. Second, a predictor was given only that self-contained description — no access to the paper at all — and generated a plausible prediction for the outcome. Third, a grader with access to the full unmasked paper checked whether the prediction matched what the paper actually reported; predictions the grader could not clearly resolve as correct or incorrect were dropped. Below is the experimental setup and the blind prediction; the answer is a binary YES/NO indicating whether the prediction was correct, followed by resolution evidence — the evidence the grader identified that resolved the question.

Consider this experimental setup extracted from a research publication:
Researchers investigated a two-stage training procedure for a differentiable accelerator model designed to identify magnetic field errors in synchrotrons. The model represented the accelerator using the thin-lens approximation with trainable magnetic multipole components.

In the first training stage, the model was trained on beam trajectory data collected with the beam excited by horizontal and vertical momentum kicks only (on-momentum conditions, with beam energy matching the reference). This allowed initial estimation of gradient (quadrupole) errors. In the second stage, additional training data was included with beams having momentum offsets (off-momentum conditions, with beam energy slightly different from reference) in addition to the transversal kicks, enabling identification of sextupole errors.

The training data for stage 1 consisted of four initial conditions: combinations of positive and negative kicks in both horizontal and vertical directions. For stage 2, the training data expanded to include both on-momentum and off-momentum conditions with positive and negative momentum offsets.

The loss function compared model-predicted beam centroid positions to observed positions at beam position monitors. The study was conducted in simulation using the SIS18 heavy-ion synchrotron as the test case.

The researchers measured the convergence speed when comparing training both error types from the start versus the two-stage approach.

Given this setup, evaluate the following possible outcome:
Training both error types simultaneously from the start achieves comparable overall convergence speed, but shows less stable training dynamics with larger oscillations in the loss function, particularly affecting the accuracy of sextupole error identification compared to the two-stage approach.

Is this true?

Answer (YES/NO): NO